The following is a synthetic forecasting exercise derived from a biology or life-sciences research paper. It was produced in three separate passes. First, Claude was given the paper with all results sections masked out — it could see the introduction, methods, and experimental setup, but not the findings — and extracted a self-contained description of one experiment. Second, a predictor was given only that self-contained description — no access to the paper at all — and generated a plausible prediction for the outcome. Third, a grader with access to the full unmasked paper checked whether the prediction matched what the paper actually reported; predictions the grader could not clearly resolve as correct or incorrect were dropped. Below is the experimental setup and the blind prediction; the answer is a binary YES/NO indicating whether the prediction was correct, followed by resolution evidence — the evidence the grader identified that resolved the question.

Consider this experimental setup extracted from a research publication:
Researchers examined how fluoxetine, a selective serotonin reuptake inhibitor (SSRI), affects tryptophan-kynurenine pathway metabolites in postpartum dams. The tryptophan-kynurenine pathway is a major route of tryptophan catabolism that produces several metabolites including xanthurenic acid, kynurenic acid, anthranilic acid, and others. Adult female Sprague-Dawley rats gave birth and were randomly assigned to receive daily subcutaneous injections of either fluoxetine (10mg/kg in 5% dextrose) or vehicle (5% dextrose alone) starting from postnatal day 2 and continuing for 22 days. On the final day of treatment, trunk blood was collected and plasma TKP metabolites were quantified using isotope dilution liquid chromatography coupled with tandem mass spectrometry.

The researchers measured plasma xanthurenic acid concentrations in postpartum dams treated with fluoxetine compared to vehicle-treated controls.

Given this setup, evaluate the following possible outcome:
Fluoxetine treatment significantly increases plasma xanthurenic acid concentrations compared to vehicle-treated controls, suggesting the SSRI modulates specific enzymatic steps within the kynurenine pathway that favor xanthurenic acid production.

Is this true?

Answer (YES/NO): NO